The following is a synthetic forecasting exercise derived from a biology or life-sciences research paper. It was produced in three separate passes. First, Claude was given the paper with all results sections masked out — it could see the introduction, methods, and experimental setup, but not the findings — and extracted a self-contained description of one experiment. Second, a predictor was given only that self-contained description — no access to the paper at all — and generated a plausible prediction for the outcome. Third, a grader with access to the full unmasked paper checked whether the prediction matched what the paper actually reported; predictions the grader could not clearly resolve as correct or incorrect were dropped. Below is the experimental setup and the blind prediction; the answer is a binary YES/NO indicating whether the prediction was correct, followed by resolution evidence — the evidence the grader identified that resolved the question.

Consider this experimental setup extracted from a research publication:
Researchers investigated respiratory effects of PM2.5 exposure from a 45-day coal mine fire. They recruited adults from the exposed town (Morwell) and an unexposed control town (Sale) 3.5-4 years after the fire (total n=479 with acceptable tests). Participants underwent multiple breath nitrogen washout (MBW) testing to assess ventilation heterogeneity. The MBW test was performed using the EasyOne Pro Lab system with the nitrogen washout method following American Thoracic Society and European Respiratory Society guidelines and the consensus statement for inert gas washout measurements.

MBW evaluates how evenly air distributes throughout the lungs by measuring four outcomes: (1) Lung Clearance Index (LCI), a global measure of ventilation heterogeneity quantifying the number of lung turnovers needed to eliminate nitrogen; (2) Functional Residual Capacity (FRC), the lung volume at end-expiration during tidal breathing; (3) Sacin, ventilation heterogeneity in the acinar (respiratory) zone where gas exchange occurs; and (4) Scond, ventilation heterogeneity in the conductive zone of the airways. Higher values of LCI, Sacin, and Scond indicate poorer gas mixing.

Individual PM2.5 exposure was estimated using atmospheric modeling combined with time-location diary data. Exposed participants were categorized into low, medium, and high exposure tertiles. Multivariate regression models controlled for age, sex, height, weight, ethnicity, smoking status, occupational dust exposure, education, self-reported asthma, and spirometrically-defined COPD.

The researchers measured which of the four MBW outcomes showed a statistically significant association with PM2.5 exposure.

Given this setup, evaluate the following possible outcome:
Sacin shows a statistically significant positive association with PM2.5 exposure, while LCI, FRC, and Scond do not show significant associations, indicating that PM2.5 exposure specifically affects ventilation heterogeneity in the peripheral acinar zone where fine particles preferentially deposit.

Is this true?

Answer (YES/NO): NO